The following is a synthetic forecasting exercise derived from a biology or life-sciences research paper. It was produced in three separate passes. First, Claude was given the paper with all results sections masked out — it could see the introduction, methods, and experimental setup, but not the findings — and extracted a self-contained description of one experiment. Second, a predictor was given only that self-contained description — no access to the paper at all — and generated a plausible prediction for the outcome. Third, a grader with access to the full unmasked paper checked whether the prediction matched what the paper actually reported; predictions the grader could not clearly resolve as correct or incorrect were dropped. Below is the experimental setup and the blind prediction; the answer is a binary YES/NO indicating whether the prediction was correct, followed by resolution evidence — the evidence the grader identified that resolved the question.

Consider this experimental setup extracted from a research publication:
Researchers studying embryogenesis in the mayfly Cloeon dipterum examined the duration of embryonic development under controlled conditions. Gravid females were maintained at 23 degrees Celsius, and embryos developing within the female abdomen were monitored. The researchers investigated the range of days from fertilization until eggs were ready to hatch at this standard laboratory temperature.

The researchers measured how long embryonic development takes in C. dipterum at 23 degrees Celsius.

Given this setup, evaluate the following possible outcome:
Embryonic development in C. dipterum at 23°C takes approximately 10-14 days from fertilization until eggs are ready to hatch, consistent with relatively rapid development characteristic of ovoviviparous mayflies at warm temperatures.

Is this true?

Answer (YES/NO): NO